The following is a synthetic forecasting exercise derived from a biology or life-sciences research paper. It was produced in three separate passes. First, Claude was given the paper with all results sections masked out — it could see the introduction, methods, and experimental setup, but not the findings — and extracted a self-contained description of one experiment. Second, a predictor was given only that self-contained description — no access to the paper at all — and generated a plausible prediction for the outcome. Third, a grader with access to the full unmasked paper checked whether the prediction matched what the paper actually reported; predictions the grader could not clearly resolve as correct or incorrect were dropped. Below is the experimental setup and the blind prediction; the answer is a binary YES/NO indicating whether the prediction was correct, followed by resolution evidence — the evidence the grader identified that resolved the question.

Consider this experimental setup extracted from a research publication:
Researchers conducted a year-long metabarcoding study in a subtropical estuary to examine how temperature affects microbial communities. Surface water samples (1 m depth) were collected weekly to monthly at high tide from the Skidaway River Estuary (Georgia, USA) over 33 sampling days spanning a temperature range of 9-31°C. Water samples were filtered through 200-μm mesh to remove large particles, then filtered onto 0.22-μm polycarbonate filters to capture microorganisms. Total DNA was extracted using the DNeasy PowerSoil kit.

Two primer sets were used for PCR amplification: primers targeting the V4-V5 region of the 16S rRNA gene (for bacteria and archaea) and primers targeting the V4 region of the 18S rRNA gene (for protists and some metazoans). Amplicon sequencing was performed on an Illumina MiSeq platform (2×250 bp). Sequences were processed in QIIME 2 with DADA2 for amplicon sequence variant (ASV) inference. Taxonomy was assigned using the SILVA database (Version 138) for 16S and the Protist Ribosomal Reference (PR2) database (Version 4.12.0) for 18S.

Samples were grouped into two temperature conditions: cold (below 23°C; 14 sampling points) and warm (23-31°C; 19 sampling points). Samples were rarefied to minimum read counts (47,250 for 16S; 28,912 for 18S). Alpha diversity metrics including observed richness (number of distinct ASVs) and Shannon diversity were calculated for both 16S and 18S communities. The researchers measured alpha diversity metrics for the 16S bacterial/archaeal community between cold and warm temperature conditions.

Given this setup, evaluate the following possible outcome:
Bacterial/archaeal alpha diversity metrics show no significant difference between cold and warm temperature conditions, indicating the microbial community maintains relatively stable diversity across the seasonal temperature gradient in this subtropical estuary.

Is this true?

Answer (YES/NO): NO